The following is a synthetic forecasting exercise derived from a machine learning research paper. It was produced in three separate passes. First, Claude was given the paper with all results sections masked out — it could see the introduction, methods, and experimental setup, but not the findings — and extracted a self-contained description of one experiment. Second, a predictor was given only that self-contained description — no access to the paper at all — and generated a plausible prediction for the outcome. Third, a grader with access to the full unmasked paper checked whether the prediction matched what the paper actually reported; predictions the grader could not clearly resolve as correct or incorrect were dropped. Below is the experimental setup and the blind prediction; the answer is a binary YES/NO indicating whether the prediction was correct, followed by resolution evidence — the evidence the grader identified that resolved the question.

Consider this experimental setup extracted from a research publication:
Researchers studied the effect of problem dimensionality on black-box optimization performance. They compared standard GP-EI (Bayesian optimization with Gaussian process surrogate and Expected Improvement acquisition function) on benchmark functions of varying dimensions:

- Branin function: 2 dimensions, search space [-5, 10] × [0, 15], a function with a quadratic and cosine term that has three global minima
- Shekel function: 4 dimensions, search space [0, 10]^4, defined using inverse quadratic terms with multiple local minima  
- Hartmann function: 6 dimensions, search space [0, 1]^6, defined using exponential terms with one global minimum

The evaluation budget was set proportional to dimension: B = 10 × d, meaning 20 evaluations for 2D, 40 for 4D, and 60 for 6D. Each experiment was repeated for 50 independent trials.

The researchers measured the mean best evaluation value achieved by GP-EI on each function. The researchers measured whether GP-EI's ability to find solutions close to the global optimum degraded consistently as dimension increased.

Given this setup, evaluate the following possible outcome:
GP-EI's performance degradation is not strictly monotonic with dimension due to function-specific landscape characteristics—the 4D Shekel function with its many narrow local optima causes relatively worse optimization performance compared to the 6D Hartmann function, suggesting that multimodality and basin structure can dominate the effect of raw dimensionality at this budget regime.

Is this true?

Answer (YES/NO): YES